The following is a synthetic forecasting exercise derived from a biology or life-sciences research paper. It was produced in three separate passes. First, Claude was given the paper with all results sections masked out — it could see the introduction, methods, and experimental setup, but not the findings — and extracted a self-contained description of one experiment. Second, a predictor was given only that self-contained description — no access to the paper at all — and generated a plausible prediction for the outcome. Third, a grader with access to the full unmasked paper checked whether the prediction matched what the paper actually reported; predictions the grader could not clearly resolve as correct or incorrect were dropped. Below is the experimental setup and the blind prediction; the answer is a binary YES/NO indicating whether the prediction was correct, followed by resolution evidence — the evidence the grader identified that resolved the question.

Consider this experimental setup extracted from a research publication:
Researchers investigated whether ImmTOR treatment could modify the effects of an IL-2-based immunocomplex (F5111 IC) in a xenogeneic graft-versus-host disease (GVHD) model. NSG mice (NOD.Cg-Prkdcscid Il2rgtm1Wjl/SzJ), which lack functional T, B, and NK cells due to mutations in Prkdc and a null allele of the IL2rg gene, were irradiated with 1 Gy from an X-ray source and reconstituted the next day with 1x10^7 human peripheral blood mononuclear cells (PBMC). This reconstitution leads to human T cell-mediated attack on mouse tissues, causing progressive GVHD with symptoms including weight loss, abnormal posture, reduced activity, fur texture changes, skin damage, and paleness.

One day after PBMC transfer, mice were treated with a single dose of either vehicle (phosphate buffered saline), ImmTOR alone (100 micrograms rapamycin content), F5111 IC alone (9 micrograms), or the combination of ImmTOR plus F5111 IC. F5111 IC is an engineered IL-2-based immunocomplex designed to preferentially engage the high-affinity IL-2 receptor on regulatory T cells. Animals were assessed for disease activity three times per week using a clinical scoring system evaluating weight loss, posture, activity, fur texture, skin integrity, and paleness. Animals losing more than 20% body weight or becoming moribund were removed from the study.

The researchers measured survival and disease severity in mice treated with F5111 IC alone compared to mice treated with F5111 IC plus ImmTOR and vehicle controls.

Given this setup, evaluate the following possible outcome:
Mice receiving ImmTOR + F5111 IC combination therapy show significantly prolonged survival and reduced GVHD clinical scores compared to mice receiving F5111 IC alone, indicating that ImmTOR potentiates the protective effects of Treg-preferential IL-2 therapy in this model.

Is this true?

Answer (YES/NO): NO